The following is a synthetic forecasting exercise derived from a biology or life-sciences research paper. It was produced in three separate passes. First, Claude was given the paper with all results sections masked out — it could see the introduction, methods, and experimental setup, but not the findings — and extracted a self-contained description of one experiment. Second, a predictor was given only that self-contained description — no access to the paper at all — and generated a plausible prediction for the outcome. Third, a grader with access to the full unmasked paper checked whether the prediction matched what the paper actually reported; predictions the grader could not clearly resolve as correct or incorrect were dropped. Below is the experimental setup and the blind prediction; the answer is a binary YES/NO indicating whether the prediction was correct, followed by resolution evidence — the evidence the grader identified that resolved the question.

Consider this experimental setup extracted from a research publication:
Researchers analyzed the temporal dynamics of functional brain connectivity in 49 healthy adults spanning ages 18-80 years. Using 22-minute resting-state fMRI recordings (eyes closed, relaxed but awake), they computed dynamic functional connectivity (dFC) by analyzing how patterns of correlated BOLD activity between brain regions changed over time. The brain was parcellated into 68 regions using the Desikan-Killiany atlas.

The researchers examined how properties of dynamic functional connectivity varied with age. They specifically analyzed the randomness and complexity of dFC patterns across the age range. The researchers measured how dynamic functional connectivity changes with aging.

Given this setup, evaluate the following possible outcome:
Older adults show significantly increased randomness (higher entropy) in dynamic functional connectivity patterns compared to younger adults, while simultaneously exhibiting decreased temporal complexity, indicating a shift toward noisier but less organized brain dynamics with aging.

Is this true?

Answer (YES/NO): YES